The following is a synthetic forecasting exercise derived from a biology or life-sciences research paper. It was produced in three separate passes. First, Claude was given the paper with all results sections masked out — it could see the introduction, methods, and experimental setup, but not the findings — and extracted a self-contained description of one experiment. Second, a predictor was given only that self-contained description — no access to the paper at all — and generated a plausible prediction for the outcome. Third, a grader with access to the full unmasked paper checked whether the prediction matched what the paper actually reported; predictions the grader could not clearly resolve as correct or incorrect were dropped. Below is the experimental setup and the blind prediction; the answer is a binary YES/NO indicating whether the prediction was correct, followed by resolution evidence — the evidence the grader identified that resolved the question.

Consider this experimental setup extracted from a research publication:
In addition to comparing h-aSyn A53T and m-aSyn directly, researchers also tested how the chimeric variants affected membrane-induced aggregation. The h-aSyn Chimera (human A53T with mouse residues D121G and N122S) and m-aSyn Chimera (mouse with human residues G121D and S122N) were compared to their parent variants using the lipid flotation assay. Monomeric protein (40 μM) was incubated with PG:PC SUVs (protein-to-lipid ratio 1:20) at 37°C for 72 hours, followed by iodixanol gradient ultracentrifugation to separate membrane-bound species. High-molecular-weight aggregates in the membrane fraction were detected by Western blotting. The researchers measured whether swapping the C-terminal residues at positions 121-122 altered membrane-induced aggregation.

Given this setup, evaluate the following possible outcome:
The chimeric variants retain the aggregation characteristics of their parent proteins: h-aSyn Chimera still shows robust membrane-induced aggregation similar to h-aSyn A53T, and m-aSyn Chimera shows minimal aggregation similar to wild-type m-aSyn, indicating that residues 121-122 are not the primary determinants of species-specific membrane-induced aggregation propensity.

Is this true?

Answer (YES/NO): NO